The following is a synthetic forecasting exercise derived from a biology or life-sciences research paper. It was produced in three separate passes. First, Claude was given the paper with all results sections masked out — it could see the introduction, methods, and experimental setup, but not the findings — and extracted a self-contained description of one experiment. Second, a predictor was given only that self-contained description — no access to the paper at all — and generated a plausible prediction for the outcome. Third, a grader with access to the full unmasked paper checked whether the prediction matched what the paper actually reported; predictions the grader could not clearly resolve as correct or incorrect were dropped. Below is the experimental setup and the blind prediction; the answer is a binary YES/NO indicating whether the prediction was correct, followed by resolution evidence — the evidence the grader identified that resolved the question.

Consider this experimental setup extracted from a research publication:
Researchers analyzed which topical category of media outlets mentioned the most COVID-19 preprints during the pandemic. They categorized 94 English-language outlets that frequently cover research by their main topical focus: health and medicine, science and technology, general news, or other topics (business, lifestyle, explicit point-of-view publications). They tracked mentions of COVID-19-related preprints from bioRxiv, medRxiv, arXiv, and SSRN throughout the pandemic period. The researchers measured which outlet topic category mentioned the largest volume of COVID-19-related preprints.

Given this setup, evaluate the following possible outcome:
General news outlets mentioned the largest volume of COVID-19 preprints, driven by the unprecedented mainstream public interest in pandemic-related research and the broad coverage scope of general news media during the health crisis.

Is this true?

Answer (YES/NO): NO